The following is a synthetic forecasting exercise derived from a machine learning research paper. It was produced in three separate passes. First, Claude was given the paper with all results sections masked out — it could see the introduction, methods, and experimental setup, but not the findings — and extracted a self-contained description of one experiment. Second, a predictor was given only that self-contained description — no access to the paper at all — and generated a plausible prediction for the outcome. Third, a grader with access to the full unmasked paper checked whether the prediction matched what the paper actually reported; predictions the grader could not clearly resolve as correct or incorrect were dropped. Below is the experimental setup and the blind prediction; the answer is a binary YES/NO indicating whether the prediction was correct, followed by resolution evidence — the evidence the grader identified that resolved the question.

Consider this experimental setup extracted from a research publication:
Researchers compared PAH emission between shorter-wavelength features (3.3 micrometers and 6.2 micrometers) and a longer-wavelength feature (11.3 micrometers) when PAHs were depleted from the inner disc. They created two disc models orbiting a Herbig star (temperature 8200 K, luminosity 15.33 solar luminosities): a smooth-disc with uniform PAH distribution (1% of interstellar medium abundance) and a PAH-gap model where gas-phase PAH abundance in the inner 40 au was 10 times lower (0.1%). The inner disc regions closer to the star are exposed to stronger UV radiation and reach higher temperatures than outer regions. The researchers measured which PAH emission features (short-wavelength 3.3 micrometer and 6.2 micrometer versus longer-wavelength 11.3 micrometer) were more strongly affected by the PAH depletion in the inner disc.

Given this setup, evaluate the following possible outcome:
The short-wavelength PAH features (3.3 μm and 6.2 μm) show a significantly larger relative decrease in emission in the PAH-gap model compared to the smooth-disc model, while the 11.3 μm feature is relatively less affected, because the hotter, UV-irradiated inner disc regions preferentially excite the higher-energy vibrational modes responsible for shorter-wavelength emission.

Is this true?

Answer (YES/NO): YES